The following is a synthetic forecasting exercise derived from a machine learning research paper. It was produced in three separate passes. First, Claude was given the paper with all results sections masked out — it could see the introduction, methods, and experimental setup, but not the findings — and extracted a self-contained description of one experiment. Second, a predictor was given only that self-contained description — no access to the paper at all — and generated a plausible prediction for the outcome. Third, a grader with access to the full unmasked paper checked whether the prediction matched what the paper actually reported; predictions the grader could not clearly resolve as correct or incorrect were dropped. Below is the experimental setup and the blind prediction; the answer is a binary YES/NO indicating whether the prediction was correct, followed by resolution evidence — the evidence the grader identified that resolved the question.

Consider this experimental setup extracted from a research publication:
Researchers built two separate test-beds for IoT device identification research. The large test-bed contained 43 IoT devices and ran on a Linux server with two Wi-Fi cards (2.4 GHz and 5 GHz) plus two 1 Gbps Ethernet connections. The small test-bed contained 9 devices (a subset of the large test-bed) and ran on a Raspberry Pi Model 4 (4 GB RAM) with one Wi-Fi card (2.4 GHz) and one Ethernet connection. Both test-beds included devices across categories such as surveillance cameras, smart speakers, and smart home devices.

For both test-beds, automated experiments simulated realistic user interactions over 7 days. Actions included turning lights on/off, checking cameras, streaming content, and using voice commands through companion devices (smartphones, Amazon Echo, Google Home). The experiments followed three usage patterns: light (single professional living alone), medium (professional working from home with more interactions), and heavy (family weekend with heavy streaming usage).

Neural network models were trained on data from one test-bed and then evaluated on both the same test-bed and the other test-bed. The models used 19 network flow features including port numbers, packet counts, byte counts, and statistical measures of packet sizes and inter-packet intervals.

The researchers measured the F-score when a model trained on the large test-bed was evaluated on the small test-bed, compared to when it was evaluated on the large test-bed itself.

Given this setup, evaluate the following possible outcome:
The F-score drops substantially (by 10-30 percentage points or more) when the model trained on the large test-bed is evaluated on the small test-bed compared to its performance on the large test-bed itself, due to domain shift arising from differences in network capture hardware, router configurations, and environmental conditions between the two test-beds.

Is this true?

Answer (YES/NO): YES